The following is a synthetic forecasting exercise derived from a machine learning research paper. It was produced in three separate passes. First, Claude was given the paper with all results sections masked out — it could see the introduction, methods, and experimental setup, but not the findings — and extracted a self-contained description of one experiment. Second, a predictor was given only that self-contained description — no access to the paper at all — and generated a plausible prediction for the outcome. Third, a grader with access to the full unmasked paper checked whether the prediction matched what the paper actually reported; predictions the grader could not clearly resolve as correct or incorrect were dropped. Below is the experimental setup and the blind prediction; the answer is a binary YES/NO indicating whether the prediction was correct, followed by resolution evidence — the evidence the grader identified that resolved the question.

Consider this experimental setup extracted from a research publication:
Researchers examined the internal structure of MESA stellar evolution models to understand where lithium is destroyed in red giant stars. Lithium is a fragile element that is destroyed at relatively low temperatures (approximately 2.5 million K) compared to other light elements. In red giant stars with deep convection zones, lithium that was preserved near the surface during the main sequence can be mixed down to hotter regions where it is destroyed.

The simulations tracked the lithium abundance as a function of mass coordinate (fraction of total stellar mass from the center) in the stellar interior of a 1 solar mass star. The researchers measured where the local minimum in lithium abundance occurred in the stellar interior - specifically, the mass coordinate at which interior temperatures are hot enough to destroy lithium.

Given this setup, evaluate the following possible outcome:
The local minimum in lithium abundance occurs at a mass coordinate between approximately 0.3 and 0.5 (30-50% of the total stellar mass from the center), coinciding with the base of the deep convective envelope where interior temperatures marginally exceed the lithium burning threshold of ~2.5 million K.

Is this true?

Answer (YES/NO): NO